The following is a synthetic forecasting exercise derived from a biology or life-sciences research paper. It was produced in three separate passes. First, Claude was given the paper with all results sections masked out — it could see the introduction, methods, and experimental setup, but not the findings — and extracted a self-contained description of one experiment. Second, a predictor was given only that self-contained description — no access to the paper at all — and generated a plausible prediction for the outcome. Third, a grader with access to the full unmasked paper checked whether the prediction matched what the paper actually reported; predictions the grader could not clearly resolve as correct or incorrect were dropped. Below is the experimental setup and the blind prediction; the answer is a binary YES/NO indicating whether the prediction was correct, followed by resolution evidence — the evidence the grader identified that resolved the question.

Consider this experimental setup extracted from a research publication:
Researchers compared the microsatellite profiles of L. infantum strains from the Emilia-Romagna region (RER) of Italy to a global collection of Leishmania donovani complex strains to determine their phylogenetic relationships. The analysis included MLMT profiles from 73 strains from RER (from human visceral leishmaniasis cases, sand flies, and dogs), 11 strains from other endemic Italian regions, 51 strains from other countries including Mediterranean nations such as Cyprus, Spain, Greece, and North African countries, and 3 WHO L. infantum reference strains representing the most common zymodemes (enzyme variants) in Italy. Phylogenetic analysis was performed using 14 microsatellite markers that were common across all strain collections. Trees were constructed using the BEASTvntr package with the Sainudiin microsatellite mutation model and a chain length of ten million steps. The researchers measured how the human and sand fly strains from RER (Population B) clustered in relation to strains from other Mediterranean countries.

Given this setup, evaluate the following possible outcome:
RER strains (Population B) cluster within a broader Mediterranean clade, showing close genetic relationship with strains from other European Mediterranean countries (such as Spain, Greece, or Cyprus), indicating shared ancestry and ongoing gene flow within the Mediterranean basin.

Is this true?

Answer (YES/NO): NO